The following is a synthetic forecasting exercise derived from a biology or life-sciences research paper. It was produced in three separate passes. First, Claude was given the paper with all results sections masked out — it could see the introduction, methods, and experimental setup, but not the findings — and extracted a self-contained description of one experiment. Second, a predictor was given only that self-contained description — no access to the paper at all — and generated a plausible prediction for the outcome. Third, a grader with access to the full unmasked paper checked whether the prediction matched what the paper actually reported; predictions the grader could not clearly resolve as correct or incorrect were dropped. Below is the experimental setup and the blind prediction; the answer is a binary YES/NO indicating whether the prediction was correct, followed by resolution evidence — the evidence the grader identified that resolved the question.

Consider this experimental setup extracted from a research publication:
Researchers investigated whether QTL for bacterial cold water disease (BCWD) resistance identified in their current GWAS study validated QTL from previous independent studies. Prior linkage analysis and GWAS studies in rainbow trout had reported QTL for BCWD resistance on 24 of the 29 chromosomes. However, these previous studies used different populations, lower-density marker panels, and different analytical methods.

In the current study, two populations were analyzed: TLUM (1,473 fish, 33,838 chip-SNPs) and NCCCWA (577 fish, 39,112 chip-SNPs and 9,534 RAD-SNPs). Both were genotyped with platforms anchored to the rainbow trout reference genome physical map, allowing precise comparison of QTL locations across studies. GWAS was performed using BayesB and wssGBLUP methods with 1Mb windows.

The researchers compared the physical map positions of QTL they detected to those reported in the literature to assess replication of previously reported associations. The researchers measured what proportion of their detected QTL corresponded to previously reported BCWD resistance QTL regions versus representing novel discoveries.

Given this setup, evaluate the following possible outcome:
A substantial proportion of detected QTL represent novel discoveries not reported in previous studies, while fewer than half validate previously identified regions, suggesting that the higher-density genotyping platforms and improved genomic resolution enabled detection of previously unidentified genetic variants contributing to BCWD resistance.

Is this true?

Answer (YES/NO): NO